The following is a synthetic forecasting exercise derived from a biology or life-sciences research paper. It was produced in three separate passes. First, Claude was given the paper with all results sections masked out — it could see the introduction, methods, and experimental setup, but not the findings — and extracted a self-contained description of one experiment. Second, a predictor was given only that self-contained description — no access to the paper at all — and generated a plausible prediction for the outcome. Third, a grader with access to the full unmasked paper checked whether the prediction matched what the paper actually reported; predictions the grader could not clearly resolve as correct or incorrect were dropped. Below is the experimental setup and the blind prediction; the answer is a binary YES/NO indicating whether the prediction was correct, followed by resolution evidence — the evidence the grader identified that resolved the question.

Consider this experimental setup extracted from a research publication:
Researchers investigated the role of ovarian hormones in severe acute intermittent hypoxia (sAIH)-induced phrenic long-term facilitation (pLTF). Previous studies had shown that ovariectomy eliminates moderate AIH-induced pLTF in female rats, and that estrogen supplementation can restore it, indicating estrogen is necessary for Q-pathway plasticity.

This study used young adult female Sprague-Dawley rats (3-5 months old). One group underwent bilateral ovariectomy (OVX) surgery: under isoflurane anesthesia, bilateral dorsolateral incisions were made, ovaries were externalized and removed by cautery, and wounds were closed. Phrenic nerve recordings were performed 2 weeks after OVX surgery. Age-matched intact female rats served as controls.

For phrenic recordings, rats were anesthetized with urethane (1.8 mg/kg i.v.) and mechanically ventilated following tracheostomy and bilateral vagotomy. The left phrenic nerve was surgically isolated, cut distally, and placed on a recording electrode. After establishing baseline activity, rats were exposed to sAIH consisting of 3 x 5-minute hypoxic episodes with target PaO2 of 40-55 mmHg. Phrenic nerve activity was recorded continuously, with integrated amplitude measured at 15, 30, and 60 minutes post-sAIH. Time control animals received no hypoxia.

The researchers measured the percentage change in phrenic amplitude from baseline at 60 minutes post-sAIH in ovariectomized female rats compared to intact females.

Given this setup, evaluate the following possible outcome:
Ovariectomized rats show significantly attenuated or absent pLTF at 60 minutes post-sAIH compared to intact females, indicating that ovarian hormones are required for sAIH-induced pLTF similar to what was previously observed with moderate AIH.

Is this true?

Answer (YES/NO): NO